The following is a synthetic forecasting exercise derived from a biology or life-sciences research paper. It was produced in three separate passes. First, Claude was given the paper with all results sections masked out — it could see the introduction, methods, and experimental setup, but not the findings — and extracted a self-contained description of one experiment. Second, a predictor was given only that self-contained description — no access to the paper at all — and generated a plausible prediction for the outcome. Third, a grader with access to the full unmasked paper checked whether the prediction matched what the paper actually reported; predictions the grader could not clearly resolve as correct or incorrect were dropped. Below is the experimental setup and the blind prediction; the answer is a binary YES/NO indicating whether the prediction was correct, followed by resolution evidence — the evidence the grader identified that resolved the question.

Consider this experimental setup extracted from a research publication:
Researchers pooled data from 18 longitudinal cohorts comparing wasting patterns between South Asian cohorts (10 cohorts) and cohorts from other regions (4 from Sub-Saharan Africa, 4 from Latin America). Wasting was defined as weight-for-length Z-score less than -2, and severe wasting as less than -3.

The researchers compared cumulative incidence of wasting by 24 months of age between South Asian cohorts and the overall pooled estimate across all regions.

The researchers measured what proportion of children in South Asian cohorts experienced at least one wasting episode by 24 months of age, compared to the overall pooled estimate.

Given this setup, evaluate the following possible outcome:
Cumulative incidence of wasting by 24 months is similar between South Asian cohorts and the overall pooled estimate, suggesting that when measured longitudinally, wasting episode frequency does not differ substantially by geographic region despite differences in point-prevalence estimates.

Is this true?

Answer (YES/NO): NO